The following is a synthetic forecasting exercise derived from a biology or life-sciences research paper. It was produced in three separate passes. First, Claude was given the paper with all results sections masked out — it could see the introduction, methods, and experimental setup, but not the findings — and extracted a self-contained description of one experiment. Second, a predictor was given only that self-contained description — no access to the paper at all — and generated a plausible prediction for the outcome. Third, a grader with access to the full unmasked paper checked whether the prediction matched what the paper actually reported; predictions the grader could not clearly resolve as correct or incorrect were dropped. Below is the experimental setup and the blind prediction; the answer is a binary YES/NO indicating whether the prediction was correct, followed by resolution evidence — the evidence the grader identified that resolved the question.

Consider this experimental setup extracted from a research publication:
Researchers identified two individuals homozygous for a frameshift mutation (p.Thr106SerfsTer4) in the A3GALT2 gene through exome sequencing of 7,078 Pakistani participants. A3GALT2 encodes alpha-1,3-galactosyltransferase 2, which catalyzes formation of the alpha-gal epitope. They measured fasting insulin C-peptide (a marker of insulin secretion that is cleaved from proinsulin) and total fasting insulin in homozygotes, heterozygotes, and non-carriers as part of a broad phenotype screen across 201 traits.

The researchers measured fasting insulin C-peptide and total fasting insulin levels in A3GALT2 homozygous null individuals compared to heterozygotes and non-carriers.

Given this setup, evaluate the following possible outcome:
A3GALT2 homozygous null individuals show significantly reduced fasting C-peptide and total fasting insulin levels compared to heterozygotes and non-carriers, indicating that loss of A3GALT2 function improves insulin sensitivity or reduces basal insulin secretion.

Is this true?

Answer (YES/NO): YES